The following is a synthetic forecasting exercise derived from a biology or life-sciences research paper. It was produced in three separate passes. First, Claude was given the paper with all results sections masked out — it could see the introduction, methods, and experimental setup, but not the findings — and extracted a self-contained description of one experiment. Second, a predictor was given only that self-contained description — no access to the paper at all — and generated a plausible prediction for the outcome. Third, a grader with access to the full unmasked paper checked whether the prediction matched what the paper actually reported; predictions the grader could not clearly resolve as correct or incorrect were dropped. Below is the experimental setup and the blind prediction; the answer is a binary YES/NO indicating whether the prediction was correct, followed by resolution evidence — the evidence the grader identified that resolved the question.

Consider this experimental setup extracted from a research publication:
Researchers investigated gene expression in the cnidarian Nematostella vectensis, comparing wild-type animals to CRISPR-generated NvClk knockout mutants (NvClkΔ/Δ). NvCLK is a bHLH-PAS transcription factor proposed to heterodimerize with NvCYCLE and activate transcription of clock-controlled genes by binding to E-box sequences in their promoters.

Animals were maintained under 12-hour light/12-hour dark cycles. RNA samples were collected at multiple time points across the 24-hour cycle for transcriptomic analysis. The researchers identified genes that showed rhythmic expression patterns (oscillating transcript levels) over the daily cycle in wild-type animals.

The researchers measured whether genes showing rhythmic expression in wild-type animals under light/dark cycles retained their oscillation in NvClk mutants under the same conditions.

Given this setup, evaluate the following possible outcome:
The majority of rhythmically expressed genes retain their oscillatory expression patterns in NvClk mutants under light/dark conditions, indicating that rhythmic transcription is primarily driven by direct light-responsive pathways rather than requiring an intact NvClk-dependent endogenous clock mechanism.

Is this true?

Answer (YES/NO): NO